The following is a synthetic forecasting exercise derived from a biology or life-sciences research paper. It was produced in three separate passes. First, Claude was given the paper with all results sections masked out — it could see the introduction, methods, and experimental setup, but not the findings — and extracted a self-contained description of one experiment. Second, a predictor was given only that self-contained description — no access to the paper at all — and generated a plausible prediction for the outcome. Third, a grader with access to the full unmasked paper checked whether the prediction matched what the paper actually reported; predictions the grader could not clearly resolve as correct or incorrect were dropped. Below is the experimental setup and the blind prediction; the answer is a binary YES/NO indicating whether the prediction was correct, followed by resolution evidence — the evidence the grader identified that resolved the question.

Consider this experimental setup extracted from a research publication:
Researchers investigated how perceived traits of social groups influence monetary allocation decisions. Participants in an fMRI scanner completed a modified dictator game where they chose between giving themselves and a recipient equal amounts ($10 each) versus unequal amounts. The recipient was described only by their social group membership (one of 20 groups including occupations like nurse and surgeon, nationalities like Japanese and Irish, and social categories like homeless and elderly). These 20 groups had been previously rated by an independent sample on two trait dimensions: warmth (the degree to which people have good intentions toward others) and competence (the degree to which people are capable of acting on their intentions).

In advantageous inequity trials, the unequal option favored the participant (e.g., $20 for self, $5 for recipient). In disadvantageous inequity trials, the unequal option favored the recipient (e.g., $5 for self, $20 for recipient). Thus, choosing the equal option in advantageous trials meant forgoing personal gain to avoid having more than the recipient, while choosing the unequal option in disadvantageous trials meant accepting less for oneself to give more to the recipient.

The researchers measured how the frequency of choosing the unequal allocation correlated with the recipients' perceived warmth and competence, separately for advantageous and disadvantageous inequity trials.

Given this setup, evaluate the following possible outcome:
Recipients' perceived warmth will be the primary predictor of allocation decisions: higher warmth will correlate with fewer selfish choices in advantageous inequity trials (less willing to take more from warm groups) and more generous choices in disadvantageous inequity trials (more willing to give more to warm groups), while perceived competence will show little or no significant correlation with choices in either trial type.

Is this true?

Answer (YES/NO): NO